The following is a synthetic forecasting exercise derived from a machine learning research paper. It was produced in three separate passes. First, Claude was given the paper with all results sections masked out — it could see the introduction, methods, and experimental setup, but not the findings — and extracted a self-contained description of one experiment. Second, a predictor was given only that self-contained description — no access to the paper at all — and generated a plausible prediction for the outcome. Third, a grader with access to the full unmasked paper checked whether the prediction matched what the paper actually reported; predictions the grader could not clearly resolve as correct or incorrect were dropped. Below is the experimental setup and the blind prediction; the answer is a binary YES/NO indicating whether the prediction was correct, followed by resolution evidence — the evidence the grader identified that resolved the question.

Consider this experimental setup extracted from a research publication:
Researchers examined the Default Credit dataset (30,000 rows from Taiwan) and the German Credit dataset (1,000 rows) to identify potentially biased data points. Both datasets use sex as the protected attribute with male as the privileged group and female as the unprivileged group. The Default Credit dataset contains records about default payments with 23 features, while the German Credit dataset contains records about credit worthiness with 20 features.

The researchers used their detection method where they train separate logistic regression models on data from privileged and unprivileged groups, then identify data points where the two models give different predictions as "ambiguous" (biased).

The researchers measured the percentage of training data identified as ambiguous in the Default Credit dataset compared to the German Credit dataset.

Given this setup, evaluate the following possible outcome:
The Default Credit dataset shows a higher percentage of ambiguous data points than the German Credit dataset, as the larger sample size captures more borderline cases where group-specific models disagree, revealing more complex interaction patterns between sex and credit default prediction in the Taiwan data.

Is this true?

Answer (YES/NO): NO